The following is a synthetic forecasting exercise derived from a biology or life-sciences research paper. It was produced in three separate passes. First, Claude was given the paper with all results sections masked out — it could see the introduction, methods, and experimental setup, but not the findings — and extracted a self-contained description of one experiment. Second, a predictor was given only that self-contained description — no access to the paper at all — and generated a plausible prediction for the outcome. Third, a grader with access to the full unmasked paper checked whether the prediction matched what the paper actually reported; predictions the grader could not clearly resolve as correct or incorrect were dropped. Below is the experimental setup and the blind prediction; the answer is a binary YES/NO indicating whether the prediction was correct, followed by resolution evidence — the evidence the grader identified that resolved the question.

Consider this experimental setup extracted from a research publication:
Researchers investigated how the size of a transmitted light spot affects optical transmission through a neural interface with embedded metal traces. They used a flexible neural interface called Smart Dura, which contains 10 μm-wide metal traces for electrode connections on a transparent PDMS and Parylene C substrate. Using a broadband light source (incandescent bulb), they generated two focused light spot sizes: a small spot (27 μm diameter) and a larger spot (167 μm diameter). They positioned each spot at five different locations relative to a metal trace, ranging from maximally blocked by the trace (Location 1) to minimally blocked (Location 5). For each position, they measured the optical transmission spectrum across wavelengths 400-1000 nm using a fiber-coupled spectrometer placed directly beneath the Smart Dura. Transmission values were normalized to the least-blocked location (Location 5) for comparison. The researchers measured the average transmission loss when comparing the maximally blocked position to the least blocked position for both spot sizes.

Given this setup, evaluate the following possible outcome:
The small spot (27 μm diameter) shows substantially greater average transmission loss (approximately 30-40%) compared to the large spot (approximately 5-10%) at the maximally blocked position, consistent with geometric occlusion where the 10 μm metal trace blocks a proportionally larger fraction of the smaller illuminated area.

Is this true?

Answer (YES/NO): YES